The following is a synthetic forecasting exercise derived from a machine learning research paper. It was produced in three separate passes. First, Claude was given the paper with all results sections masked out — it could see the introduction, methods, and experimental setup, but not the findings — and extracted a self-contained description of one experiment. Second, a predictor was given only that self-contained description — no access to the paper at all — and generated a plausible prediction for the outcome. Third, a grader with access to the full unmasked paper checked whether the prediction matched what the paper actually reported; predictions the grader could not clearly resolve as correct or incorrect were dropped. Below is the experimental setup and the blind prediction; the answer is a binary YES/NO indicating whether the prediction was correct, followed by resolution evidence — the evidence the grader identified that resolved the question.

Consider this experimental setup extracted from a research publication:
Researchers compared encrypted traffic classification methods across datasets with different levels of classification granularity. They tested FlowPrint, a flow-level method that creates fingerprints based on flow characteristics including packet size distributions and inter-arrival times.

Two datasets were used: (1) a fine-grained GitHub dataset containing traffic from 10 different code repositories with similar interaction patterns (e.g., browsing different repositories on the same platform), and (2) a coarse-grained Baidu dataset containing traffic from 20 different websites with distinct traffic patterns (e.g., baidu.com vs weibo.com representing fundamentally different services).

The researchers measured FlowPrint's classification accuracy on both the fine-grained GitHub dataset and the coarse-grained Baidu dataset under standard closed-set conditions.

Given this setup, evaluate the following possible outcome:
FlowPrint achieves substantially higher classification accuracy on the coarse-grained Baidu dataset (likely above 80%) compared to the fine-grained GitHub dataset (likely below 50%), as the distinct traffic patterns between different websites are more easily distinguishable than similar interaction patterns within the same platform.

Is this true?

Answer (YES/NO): YES